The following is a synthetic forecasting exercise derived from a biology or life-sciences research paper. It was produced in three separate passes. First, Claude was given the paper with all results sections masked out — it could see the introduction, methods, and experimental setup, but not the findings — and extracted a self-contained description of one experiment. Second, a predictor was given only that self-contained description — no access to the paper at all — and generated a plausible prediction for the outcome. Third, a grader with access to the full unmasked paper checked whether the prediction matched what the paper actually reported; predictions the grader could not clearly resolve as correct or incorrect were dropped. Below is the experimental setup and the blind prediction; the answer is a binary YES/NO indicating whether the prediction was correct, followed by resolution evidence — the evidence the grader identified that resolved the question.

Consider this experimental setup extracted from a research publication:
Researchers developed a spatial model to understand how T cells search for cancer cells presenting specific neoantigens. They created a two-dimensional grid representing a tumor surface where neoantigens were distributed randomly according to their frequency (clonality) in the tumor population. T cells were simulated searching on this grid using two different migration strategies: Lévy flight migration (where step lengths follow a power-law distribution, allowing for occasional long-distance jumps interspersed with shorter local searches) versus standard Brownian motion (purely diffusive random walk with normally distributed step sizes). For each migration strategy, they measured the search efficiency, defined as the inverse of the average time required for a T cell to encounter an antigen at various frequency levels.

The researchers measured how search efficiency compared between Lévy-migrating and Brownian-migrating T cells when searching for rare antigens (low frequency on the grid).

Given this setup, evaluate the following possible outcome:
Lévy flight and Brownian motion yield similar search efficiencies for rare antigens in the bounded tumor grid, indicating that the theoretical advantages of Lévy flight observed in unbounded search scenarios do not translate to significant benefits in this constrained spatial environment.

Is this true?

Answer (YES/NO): NO